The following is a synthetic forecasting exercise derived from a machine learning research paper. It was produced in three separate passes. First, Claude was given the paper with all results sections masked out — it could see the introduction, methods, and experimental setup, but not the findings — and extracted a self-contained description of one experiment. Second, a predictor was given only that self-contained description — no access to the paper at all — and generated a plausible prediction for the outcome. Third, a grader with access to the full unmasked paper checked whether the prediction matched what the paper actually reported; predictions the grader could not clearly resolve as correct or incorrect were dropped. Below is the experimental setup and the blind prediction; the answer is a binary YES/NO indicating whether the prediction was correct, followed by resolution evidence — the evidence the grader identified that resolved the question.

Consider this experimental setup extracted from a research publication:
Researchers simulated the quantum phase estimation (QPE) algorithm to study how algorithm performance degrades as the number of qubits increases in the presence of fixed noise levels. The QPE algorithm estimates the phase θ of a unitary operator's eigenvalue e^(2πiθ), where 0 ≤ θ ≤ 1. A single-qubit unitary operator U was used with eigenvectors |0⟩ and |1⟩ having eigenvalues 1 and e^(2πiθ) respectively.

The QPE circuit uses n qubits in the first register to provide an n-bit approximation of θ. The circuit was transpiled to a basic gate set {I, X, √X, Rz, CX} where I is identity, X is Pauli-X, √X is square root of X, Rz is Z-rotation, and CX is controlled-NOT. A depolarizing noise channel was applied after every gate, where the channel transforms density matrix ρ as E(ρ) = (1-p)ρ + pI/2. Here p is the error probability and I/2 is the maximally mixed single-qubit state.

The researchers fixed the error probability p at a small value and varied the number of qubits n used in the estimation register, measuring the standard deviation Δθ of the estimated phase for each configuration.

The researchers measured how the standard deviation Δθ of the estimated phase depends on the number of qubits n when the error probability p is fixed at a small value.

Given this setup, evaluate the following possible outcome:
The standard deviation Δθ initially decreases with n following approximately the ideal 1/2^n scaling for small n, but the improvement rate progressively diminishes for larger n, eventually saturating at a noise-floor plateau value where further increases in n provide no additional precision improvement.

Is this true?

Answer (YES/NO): NO